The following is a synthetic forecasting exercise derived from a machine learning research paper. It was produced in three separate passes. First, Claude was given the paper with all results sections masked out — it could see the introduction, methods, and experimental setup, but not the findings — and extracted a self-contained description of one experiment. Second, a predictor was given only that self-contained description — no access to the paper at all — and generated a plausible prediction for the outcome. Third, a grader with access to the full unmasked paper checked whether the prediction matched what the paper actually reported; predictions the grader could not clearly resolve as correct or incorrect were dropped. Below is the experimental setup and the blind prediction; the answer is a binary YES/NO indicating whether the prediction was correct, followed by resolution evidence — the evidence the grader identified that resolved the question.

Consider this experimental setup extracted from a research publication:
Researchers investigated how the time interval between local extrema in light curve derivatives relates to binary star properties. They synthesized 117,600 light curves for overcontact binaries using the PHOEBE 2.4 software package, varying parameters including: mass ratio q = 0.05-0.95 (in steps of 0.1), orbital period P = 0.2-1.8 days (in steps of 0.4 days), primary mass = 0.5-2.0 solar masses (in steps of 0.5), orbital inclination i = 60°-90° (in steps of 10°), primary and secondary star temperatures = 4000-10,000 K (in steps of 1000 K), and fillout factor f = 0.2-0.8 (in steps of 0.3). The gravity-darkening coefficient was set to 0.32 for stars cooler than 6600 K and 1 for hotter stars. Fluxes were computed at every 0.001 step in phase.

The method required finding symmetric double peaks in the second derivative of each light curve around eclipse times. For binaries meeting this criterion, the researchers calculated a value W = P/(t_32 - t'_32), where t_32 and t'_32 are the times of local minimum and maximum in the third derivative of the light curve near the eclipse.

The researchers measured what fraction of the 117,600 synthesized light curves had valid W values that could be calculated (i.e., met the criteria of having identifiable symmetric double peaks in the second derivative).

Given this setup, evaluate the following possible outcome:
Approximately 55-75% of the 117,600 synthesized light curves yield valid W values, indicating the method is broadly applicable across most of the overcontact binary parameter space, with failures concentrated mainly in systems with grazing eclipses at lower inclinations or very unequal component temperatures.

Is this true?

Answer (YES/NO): NO